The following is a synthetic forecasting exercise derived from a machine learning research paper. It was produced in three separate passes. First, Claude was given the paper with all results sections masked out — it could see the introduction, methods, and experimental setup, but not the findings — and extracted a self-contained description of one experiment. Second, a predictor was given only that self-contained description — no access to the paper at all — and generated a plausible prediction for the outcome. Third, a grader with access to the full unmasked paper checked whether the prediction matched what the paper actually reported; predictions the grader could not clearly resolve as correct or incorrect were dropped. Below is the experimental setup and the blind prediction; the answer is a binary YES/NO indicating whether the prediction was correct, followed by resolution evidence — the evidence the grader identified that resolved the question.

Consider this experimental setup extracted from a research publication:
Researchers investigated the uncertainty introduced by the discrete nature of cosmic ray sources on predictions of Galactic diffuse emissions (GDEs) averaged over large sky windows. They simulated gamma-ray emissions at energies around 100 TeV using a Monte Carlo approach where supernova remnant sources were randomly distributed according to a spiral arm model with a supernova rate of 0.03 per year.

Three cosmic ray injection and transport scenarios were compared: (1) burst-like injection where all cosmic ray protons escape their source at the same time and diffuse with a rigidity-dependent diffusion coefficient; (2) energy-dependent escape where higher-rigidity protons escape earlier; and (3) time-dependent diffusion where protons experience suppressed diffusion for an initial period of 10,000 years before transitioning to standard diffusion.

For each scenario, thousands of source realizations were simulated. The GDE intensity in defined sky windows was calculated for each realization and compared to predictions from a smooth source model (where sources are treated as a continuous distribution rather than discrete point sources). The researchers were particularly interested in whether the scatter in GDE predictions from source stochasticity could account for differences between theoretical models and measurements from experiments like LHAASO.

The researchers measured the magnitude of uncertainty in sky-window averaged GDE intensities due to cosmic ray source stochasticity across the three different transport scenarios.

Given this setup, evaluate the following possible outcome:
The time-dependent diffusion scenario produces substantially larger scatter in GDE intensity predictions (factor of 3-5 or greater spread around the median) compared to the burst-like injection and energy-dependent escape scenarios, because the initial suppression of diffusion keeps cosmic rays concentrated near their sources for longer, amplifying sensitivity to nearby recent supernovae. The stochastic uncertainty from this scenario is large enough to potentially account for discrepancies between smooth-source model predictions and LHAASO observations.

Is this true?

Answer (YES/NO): YES